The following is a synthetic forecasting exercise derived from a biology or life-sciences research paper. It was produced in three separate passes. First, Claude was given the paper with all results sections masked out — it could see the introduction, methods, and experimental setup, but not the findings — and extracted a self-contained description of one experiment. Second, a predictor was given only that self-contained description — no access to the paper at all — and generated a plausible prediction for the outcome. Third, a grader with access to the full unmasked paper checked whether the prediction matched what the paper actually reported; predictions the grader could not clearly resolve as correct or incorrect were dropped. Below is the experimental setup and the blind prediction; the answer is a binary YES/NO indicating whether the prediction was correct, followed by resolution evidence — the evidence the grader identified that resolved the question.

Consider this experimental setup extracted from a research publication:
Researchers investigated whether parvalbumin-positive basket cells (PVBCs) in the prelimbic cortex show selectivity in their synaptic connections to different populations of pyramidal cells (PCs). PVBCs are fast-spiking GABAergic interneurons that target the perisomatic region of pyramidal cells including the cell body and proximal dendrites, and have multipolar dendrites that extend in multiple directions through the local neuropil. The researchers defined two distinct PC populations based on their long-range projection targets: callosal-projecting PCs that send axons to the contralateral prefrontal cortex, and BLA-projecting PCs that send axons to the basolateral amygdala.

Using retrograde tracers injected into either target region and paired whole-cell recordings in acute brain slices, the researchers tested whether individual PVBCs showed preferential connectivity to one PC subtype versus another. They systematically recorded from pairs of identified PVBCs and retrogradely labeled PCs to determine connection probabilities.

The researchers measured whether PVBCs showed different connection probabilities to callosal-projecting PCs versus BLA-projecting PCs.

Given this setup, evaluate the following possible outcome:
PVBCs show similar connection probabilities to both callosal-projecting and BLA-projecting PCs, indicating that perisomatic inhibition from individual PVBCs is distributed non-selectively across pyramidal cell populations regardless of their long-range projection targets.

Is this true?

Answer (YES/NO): YES